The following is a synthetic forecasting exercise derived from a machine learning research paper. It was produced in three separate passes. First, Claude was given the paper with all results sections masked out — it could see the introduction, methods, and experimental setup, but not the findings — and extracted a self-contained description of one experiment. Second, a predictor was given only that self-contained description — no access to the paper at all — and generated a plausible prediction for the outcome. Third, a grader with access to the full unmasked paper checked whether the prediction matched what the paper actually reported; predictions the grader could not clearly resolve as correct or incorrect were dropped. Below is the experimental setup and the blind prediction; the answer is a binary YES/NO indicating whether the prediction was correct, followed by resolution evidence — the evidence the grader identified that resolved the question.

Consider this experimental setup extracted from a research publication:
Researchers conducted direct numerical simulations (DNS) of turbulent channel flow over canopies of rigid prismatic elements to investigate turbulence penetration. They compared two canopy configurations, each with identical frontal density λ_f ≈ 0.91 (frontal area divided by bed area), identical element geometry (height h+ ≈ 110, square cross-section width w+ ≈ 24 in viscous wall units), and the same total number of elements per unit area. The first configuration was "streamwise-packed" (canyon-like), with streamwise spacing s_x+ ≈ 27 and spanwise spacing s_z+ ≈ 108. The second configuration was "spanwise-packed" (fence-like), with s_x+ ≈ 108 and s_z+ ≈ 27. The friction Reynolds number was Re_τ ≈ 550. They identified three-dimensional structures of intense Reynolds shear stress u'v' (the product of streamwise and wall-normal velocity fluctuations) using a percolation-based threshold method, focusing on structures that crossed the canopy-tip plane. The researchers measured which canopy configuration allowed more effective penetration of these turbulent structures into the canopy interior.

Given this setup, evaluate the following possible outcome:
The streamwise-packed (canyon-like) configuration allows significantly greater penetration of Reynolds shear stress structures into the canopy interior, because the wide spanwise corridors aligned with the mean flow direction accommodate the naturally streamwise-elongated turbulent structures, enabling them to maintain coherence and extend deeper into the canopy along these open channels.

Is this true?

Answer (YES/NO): YES